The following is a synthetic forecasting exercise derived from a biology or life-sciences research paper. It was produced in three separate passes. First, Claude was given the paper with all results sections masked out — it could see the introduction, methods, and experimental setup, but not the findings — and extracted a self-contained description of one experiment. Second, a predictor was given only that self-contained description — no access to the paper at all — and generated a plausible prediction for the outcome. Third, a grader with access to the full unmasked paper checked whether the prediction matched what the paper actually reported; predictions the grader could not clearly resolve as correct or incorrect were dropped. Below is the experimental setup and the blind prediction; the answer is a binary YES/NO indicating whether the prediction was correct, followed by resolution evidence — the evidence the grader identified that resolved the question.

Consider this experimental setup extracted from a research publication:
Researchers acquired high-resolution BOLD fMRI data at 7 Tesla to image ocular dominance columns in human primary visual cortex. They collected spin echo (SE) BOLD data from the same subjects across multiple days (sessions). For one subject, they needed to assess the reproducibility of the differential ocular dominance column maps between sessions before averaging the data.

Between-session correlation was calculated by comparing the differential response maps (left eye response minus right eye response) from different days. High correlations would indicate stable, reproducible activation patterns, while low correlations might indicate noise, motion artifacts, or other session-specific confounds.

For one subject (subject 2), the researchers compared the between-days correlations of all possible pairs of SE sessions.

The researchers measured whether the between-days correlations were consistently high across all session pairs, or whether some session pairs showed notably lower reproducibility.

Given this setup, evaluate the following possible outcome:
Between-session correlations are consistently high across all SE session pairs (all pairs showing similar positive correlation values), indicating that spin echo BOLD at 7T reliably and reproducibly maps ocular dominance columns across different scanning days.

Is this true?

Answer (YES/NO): NO